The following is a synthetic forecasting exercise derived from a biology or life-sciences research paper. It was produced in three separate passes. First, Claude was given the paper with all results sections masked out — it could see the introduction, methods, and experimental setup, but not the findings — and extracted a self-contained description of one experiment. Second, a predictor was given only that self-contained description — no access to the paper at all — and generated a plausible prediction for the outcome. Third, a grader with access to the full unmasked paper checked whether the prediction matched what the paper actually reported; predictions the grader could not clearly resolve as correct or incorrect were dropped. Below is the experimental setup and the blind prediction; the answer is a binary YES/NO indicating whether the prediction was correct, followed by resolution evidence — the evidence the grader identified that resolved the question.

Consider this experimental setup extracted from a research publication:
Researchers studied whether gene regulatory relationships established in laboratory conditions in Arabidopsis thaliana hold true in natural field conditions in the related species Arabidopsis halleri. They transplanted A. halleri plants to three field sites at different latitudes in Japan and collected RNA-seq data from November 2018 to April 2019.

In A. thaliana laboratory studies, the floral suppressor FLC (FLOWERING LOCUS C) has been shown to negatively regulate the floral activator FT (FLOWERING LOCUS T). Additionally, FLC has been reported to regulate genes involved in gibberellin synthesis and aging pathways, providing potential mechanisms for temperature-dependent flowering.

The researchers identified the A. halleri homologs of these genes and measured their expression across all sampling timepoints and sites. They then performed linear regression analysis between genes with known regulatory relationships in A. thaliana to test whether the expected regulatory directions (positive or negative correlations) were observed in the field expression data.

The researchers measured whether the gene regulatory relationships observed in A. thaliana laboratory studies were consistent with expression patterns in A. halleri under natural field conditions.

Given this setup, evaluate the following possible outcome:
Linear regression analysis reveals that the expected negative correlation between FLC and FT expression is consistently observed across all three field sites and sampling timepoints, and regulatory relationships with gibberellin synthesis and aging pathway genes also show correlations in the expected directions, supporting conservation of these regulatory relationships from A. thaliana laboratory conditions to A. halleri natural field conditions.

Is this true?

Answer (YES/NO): NO